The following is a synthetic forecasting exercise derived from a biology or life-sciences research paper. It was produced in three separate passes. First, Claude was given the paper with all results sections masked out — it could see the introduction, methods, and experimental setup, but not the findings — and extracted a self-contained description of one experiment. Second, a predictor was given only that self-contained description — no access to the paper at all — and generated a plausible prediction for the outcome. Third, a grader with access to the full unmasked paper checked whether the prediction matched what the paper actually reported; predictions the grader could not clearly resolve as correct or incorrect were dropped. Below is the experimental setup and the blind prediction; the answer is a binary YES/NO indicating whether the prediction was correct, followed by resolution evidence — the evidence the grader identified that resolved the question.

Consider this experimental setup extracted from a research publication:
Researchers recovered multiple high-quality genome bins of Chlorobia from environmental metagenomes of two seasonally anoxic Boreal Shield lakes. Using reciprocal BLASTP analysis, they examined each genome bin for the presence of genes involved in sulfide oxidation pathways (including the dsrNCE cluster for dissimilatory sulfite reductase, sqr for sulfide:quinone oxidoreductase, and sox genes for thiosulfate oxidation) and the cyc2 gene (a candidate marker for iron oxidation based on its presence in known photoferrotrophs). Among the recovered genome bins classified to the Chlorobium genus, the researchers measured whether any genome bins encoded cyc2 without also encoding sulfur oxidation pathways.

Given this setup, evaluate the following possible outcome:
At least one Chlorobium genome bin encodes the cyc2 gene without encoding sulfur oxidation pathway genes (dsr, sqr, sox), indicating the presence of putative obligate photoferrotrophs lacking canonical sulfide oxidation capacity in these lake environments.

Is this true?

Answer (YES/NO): YES